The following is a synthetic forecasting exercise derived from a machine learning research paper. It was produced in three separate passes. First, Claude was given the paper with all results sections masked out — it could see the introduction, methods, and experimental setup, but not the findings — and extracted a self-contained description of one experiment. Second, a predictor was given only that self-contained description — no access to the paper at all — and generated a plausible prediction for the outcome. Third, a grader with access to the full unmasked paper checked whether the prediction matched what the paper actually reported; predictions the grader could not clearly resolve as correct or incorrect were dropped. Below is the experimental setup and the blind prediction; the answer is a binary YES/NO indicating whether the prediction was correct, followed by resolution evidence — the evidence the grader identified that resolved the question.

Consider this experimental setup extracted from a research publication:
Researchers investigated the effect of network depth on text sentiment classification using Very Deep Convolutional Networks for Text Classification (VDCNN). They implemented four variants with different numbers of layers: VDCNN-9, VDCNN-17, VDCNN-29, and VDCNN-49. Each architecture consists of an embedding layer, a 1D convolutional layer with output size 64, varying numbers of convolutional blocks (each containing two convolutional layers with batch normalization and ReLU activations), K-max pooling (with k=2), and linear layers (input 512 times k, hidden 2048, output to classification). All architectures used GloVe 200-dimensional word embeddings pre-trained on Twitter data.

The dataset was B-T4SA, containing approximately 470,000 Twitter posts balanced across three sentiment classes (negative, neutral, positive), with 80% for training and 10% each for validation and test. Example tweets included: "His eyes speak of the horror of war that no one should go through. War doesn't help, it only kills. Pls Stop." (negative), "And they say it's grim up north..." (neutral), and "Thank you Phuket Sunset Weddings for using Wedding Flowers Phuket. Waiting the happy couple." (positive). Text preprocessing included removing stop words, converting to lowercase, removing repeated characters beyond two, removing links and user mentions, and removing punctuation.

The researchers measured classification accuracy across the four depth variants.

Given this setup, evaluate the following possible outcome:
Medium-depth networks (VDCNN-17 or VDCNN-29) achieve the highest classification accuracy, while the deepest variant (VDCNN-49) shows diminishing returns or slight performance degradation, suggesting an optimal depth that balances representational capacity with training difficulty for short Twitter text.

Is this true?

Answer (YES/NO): NO